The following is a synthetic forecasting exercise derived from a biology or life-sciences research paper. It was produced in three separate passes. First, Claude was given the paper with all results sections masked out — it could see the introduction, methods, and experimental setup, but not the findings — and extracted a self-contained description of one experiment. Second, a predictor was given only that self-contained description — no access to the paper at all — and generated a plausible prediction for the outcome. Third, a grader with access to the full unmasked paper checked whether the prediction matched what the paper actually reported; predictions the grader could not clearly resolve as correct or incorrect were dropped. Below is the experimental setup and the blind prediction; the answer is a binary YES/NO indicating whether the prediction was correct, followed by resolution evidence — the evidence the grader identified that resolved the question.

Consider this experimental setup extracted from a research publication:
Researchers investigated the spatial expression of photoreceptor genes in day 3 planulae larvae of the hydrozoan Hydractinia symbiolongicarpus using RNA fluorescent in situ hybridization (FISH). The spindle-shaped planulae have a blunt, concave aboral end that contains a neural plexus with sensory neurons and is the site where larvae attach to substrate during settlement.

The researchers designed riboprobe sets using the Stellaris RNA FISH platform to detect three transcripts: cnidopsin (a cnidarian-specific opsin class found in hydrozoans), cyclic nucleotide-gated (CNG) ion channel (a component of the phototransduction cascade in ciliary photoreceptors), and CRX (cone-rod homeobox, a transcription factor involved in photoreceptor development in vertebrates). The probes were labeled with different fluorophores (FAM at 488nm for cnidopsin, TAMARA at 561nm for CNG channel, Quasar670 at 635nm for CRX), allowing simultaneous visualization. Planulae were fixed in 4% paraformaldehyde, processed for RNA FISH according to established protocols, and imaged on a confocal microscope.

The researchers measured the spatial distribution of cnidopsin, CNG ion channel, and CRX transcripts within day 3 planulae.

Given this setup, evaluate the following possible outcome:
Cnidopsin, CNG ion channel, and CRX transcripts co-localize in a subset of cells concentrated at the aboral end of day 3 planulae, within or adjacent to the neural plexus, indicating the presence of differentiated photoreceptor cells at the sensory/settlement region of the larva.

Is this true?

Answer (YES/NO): YES